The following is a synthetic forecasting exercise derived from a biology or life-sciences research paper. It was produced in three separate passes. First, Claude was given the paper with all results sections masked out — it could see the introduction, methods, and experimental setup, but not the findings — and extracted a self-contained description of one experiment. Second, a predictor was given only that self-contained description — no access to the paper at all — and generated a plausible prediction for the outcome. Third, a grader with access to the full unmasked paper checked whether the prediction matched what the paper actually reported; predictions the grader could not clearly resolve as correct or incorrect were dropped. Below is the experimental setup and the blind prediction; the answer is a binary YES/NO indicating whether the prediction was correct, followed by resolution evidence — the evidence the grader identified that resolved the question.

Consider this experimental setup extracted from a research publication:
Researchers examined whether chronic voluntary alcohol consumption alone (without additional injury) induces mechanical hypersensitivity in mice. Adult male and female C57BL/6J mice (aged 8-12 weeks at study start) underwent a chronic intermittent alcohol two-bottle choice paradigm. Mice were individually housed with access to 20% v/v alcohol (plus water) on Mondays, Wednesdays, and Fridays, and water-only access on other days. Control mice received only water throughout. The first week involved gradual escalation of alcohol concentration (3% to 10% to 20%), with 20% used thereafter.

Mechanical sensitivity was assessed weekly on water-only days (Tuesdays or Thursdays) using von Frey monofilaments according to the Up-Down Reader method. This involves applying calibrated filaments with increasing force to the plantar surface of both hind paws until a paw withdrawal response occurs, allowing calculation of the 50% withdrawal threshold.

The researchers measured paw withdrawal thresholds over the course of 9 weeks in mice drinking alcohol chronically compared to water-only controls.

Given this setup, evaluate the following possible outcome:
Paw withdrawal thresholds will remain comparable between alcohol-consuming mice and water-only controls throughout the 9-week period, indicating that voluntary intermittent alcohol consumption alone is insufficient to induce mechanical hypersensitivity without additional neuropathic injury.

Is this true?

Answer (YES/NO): NO